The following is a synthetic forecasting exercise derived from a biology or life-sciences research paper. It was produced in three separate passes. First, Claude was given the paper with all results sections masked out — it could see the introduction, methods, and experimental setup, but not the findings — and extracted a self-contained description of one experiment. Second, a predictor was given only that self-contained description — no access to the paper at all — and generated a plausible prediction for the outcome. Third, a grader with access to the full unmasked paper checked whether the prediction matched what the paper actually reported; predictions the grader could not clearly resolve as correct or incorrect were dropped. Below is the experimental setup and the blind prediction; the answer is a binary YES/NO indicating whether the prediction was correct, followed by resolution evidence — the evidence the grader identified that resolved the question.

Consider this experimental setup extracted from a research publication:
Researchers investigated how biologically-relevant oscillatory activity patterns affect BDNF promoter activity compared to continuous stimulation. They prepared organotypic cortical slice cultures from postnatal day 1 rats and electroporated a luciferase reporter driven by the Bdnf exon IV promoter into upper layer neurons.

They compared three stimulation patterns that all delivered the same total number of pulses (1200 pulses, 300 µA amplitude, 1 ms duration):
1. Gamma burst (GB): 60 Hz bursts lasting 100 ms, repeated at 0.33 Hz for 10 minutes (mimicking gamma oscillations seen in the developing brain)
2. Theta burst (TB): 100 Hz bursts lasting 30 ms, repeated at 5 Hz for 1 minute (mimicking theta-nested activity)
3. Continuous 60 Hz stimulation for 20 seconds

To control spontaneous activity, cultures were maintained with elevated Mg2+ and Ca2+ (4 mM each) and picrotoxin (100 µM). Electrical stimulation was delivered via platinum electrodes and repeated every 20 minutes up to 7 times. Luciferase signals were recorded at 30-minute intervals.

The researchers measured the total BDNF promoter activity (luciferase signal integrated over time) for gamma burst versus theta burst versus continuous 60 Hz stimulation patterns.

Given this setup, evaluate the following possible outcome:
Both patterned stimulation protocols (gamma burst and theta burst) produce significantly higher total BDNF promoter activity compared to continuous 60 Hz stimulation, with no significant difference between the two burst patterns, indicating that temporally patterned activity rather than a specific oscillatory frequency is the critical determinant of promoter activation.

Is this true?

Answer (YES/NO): YES